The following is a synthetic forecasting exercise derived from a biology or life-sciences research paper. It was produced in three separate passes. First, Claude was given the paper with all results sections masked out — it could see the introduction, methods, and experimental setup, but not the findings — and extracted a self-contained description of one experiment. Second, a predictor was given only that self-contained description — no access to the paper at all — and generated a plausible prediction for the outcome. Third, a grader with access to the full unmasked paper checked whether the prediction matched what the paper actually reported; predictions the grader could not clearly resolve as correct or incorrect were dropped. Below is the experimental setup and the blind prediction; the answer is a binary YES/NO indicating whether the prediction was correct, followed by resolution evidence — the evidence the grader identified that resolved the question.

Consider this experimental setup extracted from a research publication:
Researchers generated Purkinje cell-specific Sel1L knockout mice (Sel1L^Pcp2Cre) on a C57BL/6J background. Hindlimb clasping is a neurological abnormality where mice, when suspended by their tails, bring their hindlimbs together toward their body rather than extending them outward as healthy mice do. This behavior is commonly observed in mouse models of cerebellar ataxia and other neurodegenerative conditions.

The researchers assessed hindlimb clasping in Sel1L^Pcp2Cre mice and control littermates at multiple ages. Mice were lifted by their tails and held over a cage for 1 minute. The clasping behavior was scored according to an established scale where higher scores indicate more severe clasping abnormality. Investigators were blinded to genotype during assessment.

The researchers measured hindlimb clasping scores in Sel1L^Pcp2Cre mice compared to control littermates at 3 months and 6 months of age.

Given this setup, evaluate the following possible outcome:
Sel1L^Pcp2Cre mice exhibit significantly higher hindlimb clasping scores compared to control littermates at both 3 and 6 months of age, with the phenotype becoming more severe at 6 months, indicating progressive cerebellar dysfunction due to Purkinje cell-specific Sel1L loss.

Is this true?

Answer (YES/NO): NO